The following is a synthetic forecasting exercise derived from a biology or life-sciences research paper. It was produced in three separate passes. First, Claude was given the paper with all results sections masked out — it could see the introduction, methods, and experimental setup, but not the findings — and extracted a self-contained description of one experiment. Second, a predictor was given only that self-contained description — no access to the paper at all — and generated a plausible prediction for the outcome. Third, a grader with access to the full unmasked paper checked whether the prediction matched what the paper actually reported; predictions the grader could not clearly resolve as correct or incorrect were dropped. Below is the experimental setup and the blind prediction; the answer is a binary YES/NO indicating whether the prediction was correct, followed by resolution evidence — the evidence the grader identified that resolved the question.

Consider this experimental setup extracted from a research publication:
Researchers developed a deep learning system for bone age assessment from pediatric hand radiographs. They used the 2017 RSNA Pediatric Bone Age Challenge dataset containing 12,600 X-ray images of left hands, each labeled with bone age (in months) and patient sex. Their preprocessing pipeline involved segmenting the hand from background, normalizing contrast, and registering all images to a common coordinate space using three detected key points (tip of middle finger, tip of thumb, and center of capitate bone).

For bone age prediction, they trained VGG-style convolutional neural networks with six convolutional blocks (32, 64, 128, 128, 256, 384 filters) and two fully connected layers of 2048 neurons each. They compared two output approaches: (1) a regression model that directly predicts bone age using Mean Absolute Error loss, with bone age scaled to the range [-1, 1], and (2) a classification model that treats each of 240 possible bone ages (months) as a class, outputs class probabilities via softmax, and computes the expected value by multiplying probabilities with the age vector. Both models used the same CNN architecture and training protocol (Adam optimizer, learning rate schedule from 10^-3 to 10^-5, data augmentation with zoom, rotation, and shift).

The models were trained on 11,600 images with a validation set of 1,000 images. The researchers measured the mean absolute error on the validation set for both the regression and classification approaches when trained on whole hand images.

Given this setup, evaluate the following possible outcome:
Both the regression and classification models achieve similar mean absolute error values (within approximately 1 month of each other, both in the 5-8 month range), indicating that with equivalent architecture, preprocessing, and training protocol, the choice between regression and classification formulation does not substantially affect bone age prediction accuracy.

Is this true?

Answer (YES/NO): YES